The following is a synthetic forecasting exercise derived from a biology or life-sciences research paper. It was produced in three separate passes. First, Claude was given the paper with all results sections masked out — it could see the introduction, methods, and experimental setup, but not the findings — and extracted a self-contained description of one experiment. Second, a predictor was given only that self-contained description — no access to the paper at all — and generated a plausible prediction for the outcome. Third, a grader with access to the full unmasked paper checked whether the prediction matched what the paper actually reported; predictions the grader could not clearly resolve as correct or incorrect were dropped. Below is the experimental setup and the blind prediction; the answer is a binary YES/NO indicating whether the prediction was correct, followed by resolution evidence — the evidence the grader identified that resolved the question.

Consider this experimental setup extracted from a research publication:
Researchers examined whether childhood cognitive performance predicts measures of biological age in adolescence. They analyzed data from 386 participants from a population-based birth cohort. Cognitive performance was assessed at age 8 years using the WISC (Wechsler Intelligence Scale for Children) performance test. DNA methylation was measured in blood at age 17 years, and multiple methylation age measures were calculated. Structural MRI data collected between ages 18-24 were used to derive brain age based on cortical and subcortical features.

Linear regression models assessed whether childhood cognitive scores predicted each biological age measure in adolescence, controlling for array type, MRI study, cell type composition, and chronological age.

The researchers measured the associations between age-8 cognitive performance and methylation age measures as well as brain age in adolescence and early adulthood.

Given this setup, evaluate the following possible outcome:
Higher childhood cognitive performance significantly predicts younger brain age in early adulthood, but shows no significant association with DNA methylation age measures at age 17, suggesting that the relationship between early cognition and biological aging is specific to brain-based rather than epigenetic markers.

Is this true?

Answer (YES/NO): NO